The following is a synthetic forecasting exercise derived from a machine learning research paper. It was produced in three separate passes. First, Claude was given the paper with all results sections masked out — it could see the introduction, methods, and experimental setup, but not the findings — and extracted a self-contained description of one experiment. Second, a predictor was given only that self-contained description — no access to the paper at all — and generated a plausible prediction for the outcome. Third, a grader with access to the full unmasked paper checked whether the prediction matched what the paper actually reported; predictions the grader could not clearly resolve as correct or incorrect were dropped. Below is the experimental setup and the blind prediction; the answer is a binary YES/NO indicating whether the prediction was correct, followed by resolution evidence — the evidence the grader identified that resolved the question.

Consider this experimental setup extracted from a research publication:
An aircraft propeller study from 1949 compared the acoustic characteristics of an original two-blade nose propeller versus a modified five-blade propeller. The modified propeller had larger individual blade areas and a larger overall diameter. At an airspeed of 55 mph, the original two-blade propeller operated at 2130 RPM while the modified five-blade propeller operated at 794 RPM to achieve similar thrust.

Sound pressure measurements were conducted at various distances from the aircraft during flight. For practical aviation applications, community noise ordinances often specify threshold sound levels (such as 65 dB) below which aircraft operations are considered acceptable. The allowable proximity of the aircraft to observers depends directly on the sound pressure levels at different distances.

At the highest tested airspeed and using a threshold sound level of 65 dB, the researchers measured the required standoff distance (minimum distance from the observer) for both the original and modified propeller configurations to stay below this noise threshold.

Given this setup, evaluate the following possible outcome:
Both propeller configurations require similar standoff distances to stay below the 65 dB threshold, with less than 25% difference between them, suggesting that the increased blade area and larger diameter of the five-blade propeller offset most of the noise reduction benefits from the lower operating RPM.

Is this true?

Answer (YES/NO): NO